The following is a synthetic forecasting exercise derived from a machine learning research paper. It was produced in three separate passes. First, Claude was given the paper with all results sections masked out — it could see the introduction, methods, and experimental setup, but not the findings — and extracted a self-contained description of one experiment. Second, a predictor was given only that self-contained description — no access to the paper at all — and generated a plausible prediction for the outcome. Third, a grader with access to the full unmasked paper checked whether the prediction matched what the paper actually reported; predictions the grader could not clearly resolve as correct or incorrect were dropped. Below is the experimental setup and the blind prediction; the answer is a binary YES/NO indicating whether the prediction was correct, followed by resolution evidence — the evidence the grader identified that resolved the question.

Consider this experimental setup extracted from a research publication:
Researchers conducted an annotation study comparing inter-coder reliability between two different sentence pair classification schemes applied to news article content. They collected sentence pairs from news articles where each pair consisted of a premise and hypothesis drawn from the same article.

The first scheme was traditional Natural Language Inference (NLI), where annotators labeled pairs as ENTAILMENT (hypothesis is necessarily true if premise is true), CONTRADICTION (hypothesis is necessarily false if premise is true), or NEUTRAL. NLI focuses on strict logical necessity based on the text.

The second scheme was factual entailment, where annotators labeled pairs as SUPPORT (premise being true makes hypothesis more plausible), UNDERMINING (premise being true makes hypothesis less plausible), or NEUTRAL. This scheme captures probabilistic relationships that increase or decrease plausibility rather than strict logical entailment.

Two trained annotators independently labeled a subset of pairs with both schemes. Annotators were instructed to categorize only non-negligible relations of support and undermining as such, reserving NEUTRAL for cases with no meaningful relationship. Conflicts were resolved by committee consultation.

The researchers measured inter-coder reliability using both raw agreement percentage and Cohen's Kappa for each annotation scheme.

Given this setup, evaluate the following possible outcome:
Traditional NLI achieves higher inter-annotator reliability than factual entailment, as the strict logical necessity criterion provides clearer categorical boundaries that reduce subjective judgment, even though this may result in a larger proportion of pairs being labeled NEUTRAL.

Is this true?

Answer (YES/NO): NO